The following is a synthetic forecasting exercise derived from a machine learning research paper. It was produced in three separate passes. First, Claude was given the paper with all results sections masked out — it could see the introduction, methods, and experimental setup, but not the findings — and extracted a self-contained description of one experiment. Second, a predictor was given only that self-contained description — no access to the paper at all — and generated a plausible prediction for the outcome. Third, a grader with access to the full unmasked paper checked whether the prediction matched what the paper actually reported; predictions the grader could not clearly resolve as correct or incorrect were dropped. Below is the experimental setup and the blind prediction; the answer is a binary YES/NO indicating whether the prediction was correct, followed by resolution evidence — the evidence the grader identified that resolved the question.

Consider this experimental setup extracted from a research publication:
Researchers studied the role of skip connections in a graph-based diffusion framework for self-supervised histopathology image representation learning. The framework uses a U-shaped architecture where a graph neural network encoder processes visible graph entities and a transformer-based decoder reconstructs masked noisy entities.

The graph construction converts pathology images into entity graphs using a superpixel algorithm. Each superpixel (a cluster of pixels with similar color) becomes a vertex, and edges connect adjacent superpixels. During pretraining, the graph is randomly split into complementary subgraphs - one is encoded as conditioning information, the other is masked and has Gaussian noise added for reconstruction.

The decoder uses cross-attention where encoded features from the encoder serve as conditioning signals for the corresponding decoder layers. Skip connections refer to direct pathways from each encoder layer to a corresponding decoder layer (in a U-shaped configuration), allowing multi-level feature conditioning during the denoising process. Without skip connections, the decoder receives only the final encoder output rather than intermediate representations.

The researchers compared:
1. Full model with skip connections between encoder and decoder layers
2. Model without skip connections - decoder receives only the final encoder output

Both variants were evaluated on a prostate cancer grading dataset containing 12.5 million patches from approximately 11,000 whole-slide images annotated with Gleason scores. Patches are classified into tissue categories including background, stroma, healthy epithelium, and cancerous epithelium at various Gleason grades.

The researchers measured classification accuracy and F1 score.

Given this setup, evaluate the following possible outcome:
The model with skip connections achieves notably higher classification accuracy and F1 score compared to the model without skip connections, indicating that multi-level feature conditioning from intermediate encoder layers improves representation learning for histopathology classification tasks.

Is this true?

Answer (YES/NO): YES